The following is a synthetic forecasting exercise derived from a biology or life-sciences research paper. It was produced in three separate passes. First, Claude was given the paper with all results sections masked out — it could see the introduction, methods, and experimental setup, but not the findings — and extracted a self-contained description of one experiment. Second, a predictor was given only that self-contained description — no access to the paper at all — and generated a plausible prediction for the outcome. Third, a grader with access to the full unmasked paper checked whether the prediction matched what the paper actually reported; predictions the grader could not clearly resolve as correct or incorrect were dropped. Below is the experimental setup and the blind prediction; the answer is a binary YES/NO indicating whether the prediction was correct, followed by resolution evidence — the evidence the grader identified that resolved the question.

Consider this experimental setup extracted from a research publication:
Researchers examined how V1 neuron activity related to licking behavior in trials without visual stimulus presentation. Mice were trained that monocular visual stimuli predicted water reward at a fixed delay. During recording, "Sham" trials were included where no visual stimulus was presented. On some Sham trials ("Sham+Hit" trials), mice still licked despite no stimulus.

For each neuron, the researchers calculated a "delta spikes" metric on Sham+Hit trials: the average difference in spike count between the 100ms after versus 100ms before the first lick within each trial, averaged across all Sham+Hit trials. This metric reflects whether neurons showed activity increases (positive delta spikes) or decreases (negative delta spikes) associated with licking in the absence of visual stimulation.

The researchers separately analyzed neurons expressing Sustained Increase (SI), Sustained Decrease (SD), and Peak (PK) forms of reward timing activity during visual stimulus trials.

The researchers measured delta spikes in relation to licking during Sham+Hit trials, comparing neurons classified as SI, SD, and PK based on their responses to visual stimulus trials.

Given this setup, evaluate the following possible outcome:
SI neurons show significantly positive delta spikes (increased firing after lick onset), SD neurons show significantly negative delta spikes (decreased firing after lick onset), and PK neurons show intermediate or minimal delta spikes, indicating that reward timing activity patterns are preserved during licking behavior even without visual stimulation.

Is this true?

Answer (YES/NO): NO